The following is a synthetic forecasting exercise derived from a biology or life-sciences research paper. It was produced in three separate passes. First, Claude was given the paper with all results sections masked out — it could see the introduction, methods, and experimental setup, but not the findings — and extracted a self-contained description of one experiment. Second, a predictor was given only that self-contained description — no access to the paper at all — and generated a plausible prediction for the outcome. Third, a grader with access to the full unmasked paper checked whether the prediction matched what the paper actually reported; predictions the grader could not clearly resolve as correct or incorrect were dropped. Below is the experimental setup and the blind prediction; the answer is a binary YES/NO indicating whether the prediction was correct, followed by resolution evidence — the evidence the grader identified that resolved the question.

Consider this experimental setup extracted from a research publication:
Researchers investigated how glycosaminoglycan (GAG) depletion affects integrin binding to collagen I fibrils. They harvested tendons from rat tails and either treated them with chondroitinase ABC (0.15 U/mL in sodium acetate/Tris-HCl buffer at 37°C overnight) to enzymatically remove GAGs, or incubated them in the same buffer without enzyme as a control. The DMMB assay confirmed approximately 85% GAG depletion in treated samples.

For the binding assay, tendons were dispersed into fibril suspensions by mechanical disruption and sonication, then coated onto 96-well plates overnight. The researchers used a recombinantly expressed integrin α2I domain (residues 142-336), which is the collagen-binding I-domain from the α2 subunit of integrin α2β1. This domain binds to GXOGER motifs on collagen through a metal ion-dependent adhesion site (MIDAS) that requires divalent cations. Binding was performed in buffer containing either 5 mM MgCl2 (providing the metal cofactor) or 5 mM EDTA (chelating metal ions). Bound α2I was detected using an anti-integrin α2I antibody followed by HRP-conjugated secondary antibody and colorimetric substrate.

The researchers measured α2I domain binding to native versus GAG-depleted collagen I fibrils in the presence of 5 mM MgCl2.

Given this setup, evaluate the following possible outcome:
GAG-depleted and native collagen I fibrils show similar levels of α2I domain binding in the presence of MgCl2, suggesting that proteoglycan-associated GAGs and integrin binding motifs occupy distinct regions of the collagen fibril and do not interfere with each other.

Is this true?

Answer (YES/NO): NO